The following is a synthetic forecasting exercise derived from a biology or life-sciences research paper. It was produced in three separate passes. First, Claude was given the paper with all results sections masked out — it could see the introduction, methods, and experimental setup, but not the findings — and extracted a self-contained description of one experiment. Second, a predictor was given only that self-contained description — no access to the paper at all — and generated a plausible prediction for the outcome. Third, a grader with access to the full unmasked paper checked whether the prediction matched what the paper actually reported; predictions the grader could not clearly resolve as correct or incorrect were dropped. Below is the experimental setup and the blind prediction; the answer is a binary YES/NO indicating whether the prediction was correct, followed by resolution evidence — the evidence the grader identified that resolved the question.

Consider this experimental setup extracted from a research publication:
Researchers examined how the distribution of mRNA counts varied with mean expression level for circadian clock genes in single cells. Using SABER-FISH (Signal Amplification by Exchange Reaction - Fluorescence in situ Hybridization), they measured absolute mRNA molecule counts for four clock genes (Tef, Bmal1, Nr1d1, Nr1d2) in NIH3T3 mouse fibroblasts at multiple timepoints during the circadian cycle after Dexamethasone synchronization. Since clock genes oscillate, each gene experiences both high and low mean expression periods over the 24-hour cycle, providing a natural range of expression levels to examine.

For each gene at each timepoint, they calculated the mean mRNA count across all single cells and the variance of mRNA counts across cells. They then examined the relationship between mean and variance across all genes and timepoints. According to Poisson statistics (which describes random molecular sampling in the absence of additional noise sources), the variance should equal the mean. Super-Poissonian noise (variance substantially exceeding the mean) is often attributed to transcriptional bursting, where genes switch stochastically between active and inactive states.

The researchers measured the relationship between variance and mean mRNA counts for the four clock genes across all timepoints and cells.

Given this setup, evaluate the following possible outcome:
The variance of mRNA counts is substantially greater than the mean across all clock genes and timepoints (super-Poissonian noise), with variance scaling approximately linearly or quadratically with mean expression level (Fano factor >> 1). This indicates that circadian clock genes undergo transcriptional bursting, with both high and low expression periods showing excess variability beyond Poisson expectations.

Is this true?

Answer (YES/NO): YES